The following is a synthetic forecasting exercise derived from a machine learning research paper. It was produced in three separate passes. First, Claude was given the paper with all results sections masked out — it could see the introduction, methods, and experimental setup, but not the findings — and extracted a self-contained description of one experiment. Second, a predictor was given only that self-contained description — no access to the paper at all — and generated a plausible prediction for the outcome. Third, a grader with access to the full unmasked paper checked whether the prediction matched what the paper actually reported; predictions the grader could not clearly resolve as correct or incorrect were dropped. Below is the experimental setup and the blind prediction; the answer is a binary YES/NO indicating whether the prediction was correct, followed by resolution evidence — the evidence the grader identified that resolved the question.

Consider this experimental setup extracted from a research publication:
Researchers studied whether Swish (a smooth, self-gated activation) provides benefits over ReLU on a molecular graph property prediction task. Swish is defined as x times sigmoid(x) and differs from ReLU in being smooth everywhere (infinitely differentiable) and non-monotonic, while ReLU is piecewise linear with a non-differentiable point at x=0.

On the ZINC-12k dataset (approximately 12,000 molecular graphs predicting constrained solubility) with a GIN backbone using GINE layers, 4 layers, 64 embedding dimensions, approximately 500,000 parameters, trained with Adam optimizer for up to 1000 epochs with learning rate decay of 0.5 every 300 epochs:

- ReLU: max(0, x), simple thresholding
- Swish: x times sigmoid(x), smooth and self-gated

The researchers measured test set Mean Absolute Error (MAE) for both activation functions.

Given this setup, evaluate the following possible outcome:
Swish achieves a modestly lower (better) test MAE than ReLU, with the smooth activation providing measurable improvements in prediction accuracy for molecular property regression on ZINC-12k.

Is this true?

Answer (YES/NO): NO